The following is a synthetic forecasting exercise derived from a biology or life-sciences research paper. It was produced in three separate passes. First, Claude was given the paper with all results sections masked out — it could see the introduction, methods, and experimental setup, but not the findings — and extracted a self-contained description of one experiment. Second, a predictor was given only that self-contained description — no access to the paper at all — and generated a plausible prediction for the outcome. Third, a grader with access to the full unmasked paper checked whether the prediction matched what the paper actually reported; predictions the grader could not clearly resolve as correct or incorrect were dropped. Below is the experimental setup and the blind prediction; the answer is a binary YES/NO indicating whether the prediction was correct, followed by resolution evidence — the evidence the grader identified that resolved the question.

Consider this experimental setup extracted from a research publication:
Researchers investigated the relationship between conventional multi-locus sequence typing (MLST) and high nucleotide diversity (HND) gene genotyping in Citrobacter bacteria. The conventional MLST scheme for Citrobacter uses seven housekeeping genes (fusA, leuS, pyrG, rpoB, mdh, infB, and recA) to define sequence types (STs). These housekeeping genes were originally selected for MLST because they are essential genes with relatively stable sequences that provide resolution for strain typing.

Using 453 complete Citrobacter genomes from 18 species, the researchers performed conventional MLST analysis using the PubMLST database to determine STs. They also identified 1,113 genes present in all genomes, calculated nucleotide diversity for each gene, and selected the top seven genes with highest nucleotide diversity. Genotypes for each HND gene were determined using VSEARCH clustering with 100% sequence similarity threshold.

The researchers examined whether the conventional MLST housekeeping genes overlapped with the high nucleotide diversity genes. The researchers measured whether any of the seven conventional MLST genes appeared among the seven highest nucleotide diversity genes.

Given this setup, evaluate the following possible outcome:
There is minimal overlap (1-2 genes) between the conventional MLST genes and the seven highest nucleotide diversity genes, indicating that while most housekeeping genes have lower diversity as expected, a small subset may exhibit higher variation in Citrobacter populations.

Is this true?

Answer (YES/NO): NO